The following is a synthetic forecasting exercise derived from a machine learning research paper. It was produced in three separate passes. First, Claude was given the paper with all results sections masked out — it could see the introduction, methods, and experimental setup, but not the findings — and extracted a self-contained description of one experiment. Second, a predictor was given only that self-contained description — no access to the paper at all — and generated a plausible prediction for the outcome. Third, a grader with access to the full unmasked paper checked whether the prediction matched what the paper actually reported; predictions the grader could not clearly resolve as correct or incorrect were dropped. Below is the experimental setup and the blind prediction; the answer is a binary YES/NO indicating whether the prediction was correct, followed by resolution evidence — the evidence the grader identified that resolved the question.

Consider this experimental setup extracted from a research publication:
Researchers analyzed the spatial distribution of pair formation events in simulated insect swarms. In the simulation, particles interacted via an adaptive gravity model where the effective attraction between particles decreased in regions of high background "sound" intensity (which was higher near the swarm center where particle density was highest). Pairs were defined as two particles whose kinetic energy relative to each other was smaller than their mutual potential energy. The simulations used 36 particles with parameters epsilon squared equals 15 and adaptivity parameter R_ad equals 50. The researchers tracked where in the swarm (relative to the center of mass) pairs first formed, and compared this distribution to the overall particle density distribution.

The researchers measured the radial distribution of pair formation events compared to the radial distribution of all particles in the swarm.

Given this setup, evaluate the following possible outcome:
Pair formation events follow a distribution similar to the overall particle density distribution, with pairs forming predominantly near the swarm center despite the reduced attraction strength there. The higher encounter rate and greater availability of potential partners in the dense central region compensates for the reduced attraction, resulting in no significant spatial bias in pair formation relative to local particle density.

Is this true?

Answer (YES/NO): NO